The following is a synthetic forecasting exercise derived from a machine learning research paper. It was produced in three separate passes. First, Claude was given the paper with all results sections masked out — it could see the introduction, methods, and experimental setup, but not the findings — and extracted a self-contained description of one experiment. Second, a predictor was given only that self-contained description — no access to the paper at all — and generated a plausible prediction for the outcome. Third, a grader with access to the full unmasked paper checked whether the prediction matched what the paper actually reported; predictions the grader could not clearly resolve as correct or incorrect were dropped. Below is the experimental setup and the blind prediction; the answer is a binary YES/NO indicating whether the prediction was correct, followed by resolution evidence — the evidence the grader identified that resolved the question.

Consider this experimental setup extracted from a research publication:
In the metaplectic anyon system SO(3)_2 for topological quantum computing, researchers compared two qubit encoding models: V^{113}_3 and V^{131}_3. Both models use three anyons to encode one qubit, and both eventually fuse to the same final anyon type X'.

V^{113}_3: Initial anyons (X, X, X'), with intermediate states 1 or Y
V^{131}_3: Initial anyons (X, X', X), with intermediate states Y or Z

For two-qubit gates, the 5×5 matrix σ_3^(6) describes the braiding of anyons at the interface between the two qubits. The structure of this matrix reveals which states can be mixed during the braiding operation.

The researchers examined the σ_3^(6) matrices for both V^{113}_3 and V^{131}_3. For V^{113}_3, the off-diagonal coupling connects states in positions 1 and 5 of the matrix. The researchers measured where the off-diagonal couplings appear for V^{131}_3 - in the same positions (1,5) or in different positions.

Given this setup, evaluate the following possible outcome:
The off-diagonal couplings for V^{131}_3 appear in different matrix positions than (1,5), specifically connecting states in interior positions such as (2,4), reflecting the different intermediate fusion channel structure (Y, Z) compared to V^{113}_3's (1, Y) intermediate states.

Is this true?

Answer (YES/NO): NO